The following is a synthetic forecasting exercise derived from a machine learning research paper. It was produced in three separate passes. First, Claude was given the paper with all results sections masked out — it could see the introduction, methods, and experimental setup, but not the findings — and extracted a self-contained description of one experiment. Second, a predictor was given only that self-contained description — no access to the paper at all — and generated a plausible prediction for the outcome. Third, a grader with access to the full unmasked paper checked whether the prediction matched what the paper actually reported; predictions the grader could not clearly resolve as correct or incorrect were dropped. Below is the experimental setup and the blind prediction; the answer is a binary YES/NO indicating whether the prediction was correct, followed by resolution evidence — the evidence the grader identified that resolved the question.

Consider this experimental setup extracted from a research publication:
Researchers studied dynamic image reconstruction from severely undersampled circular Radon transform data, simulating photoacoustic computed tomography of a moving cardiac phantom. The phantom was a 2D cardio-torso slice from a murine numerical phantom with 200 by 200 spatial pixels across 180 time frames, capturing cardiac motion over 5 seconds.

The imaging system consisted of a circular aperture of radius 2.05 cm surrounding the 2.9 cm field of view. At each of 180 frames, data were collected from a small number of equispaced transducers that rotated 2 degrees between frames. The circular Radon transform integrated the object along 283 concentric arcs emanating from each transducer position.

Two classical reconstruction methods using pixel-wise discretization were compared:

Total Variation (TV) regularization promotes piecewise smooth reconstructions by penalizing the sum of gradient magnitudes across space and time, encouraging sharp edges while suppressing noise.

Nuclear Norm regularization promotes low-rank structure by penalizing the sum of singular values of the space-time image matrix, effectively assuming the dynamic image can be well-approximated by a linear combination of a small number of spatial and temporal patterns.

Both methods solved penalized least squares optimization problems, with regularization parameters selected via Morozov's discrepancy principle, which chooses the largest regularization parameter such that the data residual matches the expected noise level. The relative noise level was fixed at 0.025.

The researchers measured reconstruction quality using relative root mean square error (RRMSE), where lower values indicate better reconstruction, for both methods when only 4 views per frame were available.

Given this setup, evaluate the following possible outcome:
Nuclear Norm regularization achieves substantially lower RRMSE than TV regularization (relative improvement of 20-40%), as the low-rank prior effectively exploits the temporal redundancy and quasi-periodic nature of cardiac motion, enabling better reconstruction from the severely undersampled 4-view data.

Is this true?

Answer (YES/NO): YES